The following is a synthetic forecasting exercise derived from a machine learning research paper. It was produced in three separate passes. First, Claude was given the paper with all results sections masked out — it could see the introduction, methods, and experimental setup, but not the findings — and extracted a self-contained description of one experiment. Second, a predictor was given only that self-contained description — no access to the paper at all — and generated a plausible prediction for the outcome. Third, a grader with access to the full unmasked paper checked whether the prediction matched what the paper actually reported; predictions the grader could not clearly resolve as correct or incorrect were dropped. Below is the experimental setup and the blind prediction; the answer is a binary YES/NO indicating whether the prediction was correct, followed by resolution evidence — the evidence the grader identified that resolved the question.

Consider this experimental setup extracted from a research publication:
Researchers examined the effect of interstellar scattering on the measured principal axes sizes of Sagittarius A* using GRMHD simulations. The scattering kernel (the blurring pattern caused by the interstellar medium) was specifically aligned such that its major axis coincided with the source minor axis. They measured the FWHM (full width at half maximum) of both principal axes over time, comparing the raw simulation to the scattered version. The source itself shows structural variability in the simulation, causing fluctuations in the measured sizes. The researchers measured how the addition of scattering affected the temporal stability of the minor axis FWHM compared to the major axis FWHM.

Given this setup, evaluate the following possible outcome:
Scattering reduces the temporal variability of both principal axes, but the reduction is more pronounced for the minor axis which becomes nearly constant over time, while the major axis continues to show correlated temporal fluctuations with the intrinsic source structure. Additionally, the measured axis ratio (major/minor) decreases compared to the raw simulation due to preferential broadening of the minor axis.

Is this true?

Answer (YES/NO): NO